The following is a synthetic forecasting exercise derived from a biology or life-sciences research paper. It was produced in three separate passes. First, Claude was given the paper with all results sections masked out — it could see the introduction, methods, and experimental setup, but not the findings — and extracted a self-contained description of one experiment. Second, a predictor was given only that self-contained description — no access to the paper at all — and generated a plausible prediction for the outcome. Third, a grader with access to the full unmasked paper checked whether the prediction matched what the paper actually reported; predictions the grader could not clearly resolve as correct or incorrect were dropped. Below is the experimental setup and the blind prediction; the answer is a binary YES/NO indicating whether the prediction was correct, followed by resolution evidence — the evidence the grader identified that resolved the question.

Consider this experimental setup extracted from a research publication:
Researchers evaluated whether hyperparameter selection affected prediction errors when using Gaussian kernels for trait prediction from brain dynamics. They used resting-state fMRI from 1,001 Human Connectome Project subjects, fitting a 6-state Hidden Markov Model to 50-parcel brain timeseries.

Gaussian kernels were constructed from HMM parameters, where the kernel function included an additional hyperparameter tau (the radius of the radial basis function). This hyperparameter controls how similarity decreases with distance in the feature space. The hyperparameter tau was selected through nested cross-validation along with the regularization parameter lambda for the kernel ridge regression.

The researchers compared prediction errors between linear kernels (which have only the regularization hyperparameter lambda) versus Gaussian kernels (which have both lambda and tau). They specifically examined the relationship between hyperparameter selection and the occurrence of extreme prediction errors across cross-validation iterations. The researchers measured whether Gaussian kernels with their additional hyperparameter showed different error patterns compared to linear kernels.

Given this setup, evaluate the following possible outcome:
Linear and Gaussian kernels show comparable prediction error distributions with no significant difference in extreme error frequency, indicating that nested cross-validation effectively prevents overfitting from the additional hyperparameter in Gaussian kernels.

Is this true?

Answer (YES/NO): NO